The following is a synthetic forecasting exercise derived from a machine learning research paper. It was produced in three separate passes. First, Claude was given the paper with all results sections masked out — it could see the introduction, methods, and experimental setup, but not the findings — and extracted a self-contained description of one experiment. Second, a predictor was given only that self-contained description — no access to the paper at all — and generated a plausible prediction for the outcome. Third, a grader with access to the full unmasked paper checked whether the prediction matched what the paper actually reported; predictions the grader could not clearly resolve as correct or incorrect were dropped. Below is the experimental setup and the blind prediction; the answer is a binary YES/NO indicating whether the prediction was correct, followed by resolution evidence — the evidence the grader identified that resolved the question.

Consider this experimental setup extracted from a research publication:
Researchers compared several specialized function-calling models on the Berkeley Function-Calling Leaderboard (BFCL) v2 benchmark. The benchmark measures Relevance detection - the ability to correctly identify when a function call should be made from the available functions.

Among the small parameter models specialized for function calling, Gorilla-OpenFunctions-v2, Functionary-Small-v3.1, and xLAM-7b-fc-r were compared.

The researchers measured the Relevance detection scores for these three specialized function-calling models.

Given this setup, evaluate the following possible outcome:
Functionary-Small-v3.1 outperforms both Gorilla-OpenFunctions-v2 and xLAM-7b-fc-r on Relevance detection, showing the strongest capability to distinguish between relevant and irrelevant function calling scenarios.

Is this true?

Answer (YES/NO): NO